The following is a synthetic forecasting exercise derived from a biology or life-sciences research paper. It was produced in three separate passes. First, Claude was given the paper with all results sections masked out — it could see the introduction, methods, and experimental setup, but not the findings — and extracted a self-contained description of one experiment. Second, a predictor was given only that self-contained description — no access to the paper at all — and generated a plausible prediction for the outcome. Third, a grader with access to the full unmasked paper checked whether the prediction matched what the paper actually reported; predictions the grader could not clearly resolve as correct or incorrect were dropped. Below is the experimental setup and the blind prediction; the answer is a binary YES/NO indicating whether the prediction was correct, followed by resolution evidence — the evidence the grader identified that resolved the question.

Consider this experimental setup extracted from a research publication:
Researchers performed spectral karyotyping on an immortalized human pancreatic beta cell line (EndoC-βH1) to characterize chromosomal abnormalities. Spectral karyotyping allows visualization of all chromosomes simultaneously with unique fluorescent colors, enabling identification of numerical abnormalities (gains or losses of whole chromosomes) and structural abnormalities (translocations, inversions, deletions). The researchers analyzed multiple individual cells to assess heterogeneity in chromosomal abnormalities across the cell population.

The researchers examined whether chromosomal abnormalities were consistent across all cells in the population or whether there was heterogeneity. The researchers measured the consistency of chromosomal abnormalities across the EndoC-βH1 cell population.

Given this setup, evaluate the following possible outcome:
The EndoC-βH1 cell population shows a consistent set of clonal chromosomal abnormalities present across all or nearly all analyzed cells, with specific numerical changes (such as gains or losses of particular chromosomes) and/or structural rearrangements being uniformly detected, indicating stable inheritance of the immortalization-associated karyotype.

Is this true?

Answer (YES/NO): NO